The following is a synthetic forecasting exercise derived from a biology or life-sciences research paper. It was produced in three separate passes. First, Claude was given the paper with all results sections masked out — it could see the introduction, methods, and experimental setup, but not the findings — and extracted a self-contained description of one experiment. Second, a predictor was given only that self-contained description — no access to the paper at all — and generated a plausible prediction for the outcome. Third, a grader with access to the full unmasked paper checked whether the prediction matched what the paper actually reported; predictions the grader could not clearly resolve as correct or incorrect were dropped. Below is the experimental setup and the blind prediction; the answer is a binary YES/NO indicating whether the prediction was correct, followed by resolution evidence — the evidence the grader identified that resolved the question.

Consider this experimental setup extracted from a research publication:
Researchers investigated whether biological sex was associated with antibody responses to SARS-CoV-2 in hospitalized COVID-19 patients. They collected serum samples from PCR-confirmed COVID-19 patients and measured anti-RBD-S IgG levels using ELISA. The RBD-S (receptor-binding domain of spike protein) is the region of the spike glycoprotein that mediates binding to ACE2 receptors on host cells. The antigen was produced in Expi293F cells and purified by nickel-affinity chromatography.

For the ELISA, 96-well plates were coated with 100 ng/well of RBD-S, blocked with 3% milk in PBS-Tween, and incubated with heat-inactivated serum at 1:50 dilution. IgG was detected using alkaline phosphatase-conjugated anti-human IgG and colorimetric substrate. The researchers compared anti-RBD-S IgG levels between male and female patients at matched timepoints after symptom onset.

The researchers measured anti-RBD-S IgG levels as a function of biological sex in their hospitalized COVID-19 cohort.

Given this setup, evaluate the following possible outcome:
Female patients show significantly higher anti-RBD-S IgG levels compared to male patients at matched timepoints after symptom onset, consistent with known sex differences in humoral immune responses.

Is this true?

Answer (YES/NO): NO